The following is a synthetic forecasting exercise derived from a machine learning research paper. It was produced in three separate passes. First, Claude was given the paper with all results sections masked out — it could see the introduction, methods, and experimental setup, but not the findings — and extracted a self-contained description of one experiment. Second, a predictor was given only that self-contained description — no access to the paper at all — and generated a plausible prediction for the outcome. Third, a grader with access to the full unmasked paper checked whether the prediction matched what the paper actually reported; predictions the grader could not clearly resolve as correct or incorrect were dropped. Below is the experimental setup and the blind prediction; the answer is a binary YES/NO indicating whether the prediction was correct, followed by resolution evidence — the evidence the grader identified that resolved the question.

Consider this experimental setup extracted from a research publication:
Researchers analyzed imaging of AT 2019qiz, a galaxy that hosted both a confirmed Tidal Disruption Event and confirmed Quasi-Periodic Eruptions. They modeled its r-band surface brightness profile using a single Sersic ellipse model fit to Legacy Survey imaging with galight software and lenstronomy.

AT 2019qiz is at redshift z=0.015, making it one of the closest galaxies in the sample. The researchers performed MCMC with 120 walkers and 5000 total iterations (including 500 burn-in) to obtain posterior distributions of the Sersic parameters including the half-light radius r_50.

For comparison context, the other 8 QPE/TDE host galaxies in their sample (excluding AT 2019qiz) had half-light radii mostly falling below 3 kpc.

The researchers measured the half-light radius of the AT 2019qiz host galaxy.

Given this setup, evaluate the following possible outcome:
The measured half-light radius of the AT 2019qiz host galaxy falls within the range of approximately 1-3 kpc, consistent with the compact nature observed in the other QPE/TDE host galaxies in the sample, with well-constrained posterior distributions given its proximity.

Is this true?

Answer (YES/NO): NO